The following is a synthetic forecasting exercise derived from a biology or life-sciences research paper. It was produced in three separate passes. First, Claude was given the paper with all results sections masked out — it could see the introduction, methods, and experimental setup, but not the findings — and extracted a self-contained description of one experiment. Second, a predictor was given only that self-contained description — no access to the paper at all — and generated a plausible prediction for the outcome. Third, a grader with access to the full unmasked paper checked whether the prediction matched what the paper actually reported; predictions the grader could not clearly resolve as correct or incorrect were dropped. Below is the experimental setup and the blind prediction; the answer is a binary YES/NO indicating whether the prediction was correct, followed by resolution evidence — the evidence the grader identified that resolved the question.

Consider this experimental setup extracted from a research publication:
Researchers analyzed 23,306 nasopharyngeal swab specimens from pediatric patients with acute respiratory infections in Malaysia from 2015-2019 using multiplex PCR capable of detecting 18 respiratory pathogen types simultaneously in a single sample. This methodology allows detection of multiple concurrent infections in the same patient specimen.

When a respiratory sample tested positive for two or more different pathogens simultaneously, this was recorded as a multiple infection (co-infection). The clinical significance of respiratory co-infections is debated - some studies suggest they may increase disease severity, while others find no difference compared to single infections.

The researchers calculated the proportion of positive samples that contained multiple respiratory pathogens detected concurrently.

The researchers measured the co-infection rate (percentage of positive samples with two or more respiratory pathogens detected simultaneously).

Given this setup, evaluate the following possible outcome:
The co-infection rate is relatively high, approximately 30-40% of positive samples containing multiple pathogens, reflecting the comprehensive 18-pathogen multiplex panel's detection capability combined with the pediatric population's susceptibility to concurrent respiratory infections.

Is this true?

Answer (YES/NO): NO